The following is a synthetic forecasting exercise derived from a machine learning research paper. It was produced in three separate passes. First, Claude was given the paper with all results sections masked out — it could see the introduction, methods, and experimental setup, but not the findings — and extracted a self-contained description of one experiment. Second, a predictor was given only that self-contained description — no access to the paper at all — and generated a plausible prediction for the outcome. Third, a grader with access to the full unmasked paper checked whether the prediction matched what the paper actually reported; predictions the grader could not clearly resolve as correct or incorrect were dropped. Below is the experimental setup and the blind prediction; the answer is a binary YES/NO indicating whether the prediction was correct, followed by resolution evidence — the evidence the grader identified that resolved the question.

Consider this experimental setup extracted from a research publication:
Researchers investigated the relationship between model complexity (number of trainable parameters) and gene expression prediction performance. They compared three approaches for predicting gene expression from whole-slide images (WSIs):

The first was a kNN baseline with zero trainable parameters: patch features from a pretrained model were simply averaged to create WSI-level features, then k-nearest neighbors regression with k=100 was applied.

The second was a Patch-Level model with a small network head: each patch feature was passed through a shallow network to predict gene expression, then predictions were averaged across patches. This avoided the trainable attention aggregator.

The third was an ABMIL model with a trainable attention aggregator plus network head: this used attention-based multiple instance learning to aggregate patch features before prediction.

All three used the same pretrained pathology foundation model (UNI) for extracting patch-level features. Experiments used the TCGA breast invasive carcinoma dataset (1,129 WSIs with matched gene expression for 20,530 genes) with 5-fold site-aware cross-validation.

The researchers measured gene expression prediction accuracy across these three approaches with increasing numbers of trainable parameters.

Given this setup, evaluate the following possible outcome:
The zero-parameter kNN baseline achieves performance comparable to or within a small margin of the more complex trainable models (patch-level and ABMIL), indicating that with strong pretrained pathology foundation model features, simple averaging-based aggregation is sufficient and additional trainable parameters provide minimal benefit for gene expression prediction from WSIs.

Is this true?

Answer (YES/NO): NO